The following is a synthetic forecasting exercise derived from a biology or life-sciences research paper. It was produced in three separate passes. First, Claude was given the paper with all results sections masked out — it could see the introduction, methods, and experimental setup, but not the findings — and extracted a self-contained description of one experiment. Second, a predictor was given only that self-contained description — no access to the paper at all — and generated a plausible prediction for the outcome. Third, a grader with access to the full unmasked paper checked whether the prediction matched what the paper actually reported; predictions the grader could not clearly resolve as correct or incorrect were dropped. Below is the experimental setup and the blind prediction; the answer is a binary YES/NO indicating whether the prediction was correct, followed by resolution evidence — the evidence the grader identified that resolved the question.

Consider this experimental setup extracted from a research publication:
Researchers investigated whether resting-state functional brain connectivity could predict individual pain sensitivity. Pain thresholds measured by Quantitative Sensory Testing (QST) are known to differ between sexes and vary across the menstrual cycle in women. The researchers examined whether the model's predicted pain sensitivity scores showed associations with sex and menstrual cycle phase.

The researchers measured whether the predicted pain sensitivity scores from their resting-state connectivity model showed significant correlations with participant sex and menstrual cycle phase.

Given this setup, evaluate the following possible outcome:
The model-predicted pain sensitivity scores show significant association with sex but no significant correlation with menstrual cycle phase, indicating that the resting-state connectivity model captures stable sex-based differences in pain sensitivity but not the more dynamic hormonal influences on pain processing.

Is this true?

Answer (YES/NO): NO